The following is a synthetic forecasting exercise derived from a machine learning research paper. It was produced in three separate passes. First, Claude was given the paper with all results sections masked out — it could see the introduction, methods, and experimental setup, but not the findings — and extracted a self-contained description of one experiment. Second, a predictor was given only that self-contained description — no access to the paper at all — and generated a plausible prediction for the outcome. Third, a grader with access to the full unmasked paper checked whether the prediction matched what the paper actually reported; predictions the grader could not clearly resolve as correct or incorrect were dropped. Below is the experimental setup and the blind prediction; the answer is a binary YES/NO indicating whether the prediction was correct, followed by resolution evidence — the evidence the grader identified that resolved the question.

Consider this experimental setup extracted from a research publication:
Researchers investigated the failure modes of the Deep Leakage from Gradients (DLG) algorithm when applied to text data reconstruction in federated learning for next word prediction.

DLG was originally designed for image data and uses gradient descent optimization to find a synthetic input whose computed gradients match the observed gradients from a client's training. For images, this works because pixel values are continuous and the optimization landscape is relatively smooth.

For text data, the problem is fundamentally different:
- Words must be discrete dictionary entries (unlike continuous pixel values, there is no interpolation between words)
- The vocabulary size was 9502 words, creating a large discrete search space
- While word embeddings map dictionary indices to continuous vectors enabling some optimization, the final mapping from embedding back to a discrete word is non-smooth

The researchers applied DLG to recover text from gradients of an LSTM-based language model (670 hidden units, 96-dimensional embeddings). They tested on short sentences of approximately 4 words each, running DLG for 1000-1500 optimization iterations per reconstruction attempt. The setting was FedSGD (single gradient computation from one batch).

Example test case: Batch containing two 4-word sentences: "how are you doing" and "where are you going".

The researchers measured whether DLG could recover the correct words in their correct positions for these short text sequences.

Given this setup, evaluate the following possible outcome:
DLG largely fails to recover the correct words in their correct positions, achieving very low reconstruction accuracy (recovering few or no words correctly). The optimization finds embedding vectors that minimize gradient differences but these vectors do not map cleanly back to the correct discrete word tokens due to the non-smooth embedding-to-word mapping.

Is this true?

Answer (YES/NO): NO